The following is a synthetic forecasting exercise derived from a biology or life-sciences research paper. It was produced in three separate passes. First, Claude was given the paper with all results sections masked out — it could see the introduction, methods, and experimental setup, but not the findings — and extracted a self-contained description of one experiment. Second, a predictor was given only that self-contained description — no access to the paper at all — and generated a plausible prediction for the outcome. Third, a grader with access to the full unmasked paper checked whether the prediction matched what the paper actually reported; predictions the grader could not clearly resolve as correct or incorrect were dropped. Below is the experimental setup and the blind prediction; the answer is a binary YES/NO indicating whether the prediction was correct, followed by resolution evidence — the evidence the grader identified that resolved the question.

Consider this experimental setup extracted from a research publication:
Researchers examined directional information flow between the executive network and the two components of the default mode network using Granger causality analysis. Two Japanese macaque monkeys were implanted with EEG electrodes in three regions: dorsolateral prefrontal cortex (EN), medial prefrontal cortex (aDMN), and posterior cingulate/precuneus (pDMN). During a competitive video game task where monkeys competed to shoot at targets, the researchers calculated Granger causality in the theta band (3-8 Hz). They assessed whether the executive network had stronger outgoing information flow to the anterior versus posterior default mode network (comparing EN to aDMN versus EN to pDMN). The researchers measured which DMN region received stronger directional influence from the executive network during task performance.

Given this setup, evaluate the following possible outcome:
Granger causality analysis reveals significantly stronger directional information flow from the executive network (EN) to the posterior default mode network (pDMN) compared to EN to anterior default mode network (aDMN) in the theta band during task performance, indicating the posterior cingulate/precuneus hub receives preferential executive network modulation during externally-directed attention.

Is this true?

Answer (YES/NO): NO